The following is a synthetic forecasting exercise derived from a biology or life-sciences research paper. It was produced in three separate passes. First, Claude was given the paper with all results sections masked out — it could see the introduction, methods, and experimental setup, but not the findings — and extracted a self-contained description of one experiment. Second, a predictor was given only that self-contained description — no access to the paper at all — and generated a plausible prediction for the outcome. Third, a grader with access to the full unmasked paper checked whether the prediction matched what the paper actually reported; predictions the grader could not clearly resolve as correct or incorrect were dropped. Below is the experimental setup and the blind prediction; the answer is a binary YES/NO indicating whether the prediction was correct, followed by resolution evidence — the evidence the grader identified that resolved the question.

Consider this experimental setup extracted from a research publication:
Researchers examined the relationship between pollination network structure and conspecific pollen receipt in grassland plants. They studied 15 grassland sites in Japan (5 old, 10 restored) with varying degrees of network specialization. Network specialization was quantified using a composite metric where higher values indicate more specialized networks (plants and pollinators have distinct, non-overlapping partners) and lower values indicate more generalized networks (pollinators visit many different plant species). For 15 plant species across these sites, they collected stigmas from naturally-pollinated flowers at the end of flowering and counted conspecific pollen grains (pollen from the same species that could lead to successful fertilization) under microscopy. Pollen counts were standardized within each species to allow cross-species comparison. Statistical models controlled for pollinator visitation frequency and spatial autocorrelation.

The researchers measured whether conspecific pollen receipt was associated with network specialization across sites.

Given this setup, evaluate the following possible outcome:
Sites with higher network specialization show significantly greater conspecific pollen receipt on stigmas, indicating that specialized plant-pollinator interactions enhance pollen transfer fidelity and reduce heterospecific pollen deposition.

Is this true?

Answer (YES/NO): YES